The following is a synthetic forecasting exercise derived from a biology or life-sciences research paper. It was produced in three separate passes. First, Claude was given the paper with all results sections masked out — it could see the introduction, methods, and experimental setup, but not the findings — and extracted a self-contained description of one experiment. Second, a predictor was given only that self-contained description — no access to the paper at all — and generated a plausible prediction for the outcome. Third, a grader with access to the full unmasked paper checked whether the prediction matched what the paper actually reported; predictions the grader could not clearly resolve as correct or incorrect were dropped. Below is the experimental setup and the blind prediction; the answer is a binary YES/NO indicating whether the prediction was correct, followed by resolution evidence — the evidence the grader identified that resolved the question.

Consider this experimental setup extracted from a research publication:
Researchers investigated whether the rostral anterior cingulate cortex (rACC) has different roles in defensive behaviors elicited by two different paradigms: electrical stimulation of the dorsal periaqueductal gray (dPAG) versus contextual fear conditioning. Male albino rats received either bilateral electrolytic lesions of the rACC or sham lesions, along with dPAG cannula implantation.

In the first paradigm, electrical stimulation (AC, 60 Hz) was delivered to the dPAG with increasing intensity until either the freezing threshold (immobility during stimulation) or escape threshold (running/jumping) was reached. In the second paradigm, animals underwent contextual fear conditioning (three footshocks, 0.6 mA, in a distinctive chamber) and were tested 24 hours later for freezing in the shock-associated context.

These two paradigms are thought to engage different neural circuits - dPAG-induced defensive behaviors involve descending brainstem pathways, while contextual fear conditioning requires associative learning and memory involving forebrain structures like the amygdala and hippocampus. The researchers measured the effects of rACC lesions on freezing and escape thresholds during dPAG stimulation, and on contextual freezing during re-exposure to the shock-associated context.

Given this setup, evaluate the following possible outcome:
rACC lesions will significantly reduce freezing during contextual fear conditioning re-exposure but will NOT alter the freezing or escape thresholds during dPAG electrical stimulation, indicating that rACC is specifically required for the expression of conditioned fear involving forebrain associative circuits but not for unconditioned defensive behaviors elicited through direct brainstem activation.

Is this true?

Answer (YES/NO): YES